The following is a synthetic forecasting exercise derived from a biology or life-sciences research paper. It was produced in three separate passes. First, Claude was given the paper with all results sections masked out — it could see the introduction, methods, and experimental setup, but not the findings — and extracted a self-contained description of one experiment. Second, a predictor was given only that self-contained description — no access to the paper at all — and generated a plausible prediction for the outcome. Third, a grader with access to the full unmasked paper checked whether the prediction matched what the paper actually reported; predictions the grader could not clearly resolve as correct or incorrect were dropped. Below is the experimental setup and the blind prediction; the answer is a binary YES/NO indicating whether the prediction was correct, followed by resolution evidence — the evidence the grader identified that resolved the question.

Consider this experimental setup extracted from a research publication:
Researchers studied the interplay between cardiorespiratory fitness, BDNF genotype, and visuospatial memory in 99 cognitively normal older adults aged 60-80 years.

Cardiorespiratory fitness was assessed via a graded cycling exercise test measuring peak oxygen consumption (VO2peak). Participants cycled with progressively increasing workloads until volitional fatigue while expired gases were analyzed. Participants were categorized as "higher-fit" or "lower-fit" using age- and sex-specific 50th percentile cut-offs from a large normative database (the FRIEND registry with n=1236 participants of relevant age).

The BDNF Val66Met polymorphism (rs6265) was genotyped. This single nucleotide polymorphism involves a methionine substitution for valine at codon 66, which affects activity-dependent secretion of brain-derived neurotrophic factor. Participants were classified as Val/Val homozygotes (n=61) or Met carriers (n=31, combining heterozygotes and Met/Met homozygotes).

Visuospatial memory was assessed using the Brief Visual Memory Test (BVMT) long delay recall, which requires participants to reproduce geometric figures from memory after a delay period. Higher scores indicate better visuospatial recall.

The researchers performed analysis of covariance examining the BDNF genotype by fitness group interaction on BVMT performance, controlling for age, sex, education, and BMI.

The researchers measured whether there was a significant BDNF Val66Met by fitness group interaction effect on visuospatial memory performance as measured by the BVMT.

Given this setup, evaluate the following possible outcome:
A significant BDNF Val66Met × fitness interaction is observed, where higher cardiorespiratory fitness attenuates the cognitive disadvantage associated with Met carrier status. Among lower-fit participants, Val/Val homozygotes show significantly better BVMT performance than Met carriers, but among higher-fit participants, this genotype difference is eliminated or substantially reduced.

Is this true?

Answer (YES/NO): NO